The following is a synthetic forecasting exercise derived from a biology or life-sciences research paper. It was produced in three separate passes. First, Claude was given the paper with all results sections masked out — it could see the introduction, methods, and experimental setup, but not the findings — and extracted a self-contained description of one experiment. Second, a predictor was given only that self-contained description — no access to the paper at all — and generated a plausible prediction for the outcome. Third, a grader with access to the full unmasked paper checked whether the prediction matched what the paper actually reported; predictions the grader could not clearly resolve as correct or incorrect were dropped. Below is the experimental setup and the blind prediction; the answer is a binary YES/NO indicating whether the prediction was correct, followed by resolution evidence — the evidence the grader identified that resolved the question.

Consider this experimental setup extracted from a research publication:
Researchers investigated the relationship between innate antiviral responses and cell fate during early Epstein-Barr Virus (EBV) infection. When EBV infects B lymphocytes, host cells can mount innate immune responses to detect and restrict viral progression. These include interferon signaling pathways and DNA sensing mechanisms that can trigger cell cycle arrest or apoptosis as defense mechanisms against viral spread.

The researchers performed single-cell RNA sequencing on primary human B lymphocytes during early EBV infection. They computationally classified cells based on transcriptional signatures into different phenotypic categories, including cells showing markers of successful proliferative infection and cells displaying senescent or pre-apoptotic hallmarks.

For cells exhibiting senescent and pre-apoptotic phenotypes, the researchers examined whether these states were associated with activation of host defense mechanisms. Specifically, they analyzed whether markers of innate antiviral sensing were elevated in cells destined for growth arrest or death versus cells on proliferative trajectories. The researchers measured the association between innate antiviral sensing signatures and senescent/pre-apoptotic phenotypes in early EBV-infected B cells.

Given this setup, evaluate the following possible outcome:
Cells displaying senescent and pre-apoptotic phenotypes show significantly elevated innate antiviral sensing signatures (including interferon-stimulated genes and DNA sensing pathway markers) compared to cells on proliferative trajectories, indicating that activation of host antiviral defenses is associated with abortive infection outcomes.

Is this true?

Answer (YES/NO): YES